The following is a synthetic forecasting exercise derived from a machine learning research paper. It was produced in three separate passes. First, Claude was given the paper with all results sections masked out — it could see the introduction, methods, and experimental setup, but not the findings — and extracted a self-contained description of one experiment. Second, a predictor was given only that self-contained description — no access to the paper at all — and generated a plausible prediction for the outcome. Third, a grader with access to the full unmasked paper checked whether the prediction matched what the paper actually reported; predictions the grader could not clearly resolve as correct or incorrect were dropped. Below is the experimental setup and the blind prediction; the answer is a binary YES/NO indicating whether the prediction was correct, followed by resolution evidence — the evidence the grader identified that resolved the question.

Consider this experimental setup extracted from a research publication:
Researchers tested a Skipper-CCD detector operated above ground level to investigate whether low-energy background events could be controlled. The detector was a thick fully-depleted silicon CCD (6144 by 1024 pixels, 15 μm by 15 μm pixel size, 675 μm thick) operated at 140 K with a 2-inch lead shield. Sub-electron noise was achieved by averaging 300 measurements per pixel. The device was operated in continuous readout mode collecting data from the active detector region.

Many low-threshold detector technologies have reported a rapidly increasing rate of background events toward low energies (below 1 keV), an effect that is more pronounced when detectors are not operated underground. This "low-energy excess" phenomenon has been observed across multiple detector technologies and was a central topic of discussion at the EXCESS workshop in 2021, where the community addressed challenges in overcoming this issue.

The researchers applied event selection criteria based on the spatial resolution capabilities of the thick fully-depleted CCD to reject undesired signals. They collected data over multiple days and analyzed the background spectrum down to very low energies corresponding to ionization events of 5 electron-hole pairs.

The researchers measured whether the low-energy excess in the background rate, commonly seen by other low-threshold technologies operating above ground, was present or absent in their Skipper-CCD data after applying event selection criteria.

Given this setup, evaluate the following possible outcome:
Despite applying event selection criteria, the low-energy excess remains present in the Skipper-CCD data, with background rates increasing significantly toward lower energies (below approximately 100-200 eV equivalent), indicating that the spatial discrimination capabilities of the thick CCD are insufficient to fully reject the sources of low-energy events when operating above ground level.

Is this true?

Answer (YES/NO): NO